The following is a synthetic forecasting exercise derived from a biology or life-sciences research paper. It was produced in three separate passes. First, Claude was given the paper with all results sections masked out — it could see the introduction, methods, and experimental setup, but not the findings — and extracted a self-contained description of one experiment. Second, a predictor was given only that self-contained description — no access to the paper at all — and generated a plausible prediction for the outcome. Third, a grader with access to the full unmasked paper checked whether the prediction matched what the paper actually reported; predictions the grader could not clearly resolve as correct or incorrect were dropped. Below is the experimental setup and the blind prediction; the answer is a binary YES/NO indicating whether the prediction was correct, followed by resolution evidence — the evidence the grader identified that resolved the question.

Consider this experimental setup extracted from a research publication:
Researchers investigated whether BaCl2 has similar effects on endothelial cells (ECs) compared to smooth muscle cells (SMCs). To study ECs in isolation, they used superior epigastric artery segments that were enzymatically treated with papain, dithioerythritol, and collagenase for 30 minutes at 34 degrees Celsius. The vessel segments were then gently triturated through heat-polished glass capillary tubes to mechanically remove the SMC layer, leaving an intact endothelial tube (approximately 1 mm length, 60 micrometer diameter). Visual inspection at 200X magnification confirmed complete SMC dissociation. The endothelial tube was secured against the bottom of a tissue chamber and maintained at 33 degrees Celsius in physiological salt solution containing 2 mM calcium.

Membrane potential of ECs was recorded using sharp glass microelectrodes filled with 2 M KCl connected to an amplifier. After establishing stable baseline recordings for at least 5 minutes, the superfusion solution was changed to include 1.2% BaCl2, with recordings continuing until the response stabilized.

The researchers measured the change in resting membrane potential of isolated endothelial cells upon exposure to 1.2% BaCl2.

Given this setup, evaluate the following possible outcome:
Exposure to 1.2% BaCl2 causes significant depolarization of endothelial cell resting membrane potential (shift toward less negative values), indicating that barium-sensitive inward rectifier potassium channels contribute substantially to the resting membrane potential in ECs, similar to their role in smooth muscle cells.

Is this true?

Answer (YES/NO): YES